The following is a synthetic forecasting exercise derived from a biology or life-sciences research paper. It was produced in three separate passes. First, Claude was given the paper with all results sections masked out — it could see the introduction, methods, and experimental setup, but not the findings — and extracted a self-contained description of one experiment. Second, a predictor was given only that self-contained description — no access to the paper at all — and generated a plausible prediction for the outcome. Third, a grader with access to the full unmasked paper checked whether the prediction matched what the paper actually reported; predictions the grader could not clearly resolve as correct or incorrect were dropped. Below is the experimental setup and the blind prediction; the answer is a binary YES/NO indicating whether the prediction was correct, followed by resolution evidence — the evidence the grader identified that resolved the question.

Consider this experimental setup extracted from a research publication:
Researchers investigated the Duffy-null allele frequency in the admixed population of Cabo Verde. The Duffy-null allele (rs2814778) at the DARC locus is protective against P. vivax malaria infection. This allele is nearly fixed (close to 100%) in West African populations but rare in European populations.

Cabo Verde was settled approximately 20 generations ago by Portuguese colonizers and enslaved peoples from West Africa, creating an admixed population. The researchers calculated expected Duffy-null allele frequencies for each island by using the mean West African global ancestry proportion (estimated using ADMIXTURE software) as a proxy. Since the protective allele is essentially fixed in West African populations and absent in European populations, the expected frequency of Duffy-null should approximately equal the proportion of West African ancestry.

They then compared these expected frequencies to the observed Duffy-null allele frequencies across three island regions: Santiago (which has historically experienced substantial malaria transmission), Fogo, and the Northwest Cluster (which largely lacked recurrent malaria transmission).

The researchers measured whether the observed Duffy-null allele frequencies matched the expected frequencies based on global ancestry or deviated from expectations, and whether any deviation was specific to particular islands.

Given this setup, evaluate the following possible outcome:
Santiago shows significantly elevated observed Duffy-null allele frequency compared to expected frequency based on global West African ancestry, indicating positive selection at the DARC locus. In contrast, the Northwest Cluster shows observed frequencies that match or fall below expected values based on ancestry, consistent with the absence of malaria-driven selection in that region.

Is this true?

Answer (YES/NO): YES